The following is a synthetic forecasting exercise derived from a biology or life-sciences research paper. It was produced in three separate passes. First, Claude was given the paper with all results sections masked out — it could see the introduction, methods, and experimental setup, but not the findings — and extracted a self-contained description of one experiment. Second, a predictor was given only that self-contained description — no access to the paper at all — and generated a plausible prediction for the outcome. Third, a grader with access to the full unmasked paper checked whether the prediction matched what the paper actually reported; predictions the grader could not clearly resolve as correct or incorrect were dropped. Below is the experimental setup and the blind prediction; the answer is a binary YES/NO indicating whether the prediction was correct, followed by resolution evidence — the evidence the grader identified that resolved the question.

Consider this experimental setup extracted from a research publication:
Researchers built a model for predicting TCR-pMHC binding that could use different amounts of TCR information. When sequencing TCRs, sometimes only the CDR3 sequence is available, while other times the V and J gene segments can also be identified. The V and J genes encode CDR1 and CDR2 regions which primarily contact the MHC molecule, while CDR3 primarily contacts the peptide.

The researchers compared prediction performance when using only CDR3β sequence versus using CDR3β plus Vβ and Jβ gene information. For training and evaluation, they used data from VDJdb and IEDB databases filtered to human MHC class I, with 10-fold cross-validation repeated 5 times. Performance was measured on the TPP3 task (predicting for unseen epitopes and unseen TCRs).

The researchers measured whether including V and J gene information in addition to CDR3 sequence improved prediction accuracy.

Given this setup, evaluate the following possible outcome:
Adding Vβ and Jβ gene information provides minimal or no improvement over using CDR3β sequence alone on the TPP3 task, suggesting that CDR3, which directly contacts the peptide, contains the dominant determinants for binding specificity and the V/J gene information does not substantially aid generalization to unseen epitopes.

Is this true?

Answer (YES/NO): YES